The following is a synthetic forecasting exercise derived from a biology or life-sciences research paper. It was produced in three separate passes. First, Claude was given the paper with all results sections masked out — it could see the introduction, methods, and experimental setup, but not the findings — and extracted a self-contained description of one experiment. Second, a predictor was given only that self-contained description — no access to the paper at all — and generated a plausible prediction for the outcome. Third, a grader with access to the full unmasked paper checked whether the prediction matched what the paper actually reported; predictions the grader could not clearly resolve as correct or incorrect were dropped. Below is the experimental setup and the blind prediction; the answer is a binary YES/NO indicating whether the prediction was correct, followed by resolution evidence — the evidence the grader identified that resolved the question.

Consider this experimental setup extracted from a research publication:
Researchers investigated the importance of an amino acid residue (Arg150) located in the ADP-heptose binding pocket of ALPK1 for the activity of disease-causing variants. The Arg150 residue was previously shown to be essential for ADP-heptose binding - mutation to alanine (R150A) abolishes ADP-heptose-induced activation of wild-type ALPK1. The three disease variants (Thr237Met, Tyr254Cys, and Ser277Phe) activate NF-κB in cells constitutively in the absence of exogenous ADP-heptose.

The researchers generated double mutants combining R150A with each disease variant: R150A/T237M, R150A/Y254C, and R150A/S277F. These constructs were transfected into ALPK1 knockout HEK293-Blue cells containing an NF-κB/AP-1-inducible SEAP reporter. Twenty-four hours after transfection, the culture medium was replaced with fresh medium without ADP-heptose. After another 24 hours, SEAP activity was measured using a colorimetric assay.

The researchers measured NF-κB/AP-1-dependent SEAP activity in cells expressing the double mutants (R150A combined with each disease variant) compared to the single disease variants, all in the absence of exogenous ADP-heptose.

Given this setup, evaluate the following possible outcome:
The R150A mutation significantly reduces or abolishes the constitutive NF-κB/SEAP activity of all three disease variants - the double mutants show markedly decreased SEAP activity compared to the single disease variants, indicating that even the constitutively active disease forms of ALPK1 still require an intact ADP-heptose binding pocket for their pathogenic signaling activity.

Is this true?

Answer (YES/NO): YES